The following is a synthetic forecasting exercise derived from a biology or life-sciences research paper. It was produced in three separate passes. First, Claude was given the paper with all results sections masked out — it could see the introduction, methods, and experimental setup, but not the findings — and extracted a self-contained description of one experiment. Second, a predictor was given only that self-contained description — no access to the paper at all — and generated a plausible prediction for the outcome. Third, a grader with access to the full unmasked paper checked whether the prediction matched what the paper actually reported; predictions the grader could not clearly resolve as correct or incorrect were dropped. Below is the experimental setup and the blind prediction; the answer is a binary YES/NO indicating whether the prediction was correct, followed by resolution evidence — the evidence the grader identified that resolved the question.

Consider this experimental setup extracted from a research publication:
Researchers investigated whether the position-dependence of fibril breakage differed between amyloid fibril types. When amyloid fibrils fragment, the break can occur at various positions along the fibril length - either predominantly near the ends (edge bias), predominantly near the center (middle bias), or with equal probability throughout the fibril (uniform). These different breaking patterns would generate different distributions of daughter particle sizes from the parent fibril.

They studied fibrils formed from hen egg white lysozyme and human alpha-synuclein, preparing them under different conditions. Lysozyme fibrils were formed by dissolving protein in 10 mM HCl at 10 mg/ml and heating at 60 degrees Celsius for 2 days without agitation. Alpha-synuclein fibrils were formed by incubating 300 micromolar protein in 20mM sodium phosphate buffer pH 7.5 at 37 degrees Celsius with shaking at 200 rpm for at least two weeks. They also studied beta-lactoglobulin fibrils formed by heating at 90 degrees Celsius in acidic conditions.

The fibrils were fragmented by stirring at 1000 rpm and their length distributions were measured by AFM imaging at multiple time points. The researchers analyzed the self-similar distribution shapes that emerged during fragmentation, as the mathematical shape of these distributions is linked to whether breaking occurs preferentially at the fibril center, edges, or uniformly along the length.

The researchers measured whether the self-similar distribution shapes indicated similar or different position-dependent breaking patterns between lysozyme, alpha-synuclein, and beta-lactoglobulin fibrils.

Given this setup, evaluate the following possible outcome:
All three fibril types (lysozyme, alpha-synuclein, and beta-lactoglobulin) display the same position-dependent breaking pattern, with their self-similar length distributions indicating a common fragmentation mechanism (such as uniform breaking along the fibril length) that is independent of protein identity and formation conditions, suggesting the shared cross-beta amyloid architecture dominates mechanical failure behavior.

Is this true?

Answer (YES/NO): NO